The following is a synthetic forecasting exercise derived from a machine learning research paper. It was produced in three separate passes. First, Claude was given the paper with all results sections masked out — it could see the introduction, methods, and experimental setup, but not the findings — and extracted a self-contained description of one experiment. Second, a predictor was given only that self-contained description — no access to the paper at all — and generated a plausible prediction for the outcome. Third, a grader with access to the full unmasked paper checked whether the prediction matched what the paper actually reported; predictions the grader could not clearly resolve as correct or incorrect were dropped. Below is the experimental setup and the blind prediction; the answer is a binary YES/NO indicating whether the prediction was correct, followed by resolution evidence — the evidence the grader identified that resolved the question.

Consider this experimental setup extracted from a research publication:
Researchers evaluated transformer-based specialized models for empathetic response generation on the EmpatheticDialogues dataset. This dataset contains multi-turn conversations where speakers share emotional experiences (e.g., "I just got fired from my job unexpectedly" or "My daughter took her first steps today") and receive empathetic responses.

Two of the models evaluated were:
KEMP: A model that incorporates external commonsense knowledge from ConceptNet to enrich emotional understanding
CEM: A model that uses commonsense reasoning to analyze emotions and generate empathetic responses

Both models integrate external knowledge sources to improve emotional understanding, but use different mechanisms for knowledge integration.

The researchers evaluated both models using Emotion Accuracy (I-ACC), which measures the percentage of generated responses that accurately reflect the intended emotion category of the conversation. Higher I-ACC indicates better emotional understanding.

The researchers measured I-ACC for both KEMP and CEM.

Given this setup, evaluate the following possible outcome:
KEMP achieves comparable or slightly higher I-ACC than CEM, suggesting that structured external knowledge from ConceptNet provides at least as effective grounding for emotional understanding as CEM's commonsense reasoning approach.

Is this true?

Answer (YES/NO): YES